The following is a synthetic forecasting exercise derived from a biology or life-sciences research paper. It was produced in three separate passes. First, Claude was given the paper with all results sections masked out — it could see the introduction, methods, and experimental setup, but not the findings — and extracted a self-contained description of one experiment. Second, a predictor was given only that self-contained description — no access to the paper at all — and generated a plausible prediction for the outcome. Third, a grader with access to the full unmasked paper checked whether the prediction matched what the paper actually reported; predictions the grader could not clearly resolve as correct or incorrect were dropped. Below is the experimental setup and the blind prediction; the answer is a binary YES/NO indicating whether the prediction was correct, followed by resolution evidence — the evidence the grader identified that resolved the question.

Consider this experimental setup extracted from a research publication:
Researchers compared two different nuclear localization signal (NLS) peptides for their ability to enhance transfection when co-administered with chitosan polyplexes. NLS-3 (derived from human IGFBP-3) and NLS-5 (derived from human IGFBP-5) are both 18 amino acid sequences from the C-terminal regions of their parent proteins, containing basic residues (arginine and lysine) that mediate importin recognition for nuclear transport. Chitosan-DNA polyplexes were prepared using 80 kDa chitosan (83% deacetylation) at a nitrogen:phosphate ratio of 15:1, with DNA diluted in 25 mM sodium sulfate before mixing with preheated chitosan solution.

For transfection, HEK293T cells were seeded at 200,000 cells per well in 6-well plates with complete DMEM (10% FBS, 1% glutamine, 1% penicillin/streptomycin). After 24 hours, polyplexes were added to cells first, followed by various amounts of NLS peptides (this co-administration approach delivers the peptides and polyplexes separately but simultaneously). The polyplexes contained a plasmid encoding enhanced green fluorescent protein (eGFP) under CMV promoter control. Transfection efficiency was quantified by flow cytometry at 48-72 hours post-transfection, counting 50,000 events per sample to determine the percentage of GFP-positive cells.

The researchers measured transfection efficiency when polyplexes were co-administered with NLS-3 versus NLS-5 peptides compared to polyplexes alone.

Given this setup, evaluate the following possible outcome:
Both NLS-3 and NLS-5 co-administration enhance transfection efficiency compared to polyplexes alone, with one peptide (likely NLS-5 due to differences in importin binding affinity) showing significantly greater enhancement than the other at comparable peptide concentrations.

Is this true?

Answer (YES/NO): NO